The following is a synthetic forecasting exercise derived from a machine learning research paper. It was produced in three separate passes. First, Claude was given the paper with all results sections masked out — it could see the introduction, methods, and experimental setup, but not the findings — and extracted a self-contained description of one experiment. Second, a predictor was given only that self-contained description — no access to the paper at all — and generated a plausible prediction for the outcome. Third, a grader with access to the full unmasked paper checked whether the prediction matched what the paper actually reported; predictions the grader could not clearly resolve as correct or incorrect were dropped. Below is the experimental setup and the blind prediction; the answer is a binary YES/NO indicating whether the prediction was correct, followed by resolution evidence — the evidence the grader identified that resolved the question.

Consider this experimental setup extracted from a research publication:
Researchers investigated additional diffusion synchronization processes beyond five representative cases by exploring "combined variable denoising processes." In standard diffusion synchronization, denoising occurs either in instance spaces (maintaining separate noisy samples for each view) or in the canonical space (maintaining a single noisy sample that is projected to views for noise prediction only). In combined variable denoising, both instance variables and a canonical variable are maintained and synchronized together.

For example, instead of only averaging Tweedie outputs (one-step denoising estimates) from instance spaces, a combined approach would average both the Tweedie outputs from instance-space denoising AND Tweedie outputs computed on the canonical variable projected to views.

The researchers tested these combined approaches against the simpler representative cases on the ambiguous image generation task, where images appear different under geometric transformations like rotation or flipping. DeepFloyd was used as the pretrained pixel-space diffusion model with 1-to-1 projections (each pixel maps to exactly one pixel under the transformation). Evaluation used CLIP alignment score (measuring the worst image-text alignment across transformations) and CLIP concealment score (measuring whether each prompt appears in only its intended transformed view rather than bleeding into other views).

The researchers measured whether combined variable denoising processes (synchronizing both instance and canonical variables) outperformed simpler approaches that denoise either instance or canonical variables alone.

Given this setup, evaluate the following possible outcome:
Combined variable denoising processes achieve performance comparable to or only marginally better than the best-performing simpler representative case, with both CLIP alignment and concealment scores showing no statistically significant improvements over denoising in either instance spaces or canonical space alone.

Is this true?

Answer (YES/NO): NO